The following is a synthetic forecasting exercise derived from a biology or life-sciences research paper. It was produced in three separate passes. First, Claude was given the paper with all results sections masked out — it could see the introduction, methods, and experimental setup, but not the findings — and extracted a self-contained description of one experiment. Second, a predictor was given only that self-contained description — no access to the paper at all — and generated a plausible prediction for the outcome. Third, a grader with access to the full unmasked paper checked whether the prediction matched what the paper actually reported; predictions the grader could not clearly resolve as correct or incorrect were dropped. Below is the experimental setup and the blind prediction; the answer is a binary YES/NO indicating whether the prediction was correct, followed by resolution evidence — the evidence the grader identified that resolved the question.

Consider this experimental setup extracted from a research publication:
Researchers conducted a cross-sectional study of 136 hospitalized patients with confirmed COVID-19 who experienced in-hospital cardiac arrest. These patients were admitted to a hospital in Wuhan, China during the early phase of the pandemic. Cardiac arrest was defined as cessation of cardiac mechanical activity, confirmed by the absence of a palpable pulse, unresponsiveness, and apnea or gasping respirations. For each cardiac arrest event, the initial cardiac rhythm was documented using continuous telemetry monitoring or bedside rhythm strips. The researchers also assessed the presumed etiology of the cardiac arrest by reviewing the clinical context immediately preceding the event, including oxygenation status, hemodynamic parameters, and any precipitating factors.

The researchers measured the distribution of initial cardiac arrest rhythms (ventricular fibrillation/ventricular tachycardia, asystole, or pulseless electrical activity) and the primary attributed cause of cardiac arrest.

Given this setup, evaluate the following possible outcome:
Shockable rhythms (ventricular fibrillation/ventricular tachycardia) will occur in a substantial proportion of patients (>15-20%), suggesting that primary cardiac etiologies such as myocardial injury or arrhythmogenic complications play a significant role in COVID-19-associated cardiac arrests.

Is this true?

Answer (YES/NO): NO